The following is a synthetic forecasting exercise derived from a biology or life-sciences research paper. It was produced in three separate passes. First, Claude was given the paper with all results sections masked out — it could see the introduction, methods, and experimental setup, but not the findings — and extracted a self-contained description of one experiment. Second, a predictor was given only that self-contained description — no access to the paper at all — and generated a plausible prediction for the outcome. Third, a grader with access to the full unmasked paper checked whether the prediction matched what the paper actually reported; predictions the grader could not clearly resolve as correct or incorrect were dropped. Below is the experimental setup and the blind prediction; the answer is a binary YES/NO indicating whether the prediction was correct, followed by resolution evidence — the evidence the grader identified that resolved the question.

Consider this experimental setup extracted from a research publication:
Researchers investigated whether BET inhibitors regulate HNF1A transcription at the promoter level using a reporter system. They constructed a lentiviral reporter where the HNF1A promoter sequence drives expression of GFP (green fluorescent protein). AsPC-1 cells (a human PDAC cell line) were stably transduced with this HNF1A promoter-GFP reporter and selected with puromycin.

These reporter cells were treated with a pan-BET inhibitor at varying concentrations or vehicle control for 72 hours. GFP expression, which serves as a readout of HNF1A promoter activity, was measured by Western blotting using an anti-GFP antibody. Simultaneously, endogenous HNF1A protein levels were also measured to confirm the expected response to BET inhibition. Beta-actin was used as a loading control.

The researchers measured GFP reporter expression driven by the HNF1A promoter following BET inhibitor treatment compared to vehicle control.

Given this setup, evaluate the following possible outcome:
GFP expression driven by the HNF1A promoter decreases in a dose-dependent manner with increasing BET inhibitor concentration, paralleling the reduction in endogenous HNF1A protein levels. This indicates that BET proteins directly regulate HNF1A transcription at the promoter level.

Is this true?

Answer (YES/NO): NO